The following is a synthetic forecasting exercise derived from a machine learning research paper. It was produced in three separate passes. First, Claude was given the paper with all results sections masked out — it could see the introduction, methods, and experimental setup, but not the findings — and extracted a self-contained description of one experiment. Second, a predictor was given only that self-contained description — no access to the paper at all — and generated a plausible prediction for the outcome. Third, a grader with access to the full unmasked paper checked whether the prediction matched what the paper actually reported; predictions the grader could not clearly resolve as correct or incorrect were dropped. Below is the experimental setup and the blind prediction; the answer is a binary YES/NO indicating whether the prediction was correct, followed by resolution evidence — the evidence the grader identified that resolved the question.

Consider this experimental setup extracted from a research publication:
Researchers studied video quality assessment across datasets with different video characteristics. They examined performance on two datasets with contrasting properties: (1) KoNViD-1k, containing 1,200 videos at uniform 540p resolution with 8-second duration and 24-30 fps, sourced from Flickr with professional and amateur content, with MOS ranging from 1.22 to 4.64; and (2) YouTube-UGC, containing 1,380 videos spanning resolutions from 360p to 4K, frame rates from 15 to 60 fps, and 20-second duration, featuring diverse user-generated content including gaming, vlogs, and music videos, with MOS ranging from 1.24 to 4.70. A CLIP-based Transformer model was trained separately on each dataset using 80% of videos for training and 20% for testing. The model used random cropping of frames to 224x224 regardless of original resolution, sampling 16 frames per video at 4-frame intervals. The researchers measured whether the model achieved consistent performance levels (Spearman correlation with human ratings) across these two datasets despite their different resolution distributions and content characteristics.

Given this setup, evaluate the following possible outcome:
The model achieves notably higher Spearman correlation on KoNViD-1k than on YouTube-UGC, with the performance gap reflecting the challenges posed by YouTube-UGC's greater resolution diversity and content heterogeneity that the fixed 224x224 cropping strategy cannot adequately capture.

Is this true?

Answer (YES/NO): NO